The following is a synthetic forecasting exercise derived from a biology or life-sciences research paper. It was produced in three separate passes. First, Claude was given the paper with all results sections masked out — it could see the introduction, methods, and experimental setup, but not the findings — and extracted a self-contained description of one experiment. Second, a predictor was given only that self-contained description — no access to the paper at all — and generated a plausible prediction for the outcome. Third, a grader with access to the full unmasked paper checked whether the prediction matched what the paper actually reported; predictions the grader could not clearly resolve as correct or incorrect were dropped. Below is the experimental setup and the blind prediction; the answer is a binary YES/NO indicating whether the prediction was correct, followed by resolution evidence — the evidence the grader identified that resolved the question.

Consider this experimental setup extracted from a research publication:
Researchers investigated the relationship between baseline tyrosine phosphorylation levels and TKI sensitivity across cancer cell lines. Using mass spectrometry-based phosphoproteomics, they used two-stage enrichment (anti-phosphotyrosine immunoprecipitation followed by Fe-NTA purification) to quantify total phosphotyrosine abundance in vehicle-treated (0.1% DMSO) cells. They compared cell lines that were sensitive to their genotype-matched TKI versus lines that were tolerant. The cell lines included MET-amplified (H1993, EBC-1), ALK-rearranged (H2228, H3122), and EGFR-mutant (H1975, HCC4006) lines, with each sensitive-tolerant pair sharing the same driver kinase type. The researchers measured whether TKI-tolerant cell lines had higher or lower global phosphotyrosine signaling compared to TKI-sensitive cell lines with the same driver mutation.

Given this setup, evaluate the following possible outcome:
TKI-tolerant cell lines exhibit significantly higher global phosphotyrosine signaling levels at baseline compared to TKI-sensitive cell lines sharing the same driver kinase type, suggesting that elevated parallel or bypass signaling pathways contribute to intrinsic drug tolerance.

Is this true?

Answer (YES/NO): NO